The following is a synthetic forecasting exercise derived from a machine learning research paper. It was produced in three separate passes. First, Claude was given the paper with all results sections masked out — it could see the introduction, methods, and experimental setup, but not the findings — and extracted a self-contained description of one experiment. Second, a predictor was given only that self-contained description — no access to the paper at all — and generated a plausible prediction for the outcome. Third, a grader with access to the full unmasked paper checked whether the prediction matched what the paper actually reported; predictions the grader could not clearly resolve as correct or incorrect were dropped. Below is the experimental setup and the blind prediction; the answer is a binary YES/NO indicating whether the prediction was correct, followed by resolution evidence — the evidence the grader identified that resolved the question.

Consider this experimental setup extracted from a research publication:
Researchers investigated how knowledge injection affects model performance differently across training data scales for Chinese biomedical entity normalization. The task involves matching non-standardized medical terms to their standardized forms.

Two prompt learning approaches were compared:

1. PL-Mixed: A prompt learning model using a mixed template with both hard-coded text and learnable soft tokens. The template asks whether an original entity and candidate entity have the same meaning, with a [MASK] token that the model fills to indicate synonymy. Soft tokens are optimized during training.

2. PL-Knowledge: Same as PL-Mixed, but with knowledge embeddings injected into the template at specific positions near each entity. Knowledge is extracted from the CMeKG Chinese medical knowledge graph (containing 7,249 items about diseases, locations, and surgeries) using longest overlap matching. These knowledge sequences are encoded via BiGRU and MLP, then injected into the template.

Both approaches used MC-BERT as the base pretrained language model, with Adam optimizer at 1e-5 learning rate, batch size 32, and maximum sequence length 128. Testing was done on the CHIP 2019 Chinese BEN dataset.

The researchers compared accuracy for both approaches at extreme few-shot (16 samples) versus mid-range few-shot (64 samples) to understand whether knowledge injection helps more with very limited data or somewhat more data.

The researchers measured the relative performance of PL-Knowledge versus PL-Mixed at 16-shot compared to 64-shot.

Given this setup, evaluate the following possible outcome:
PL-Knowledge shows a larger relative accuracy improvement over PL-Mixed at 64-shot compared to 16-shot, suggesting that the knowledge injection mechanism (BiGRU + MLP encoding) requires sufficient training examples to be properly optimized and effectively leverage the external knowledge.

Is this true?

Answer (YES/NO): YES